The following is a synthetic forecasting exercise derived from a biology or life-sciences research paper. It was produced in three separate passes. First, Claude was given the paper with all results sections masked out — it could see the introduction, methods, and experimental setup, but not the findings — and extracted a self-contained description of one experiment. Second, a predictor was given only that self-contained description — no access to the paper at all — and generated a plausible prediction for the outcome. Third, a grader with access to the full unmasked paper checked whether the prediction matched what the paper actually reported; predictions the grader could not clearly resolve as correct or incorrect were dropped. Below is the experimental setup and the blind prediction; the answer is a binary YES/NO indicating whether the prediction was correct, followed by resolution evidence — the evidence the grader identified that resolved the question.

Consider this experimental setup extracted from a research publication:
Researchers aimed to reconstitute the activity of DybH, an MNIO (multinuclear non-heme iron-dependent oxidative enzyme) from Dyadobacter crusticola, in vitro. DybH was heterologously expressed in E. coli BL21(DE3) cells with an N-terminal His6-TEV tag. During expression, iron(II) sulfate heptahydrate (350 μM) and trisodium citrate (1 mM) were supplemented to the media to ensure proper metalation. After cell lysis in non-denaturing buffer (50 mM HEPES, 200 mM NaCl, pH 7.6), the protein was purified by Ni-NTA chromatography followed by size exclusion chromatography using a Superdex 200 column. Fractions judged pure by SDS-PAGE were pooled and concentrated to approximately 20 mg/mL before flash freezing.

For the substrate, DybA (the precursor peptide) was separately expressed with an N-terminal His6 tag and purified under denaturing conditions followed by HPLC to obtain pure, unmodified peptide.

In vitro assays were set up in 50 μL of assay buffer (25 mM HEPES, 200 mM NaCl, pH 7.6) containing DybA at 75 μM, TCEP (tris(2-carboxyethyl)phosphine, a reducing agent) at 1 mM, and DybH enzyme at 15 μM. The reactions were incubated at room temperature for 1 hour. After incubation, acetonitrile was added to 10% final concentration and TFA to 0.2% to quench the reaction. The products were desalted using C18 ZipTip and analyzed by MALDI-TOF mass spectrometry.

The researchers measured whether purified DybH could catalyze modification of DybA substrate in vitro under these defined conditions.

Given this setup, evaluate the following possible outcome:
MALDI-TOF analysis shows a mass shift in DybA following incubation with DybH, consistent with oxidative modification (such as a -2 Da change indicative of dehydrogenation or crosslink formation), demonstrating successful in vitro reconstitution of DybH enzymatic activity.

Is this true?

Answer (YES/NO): NO